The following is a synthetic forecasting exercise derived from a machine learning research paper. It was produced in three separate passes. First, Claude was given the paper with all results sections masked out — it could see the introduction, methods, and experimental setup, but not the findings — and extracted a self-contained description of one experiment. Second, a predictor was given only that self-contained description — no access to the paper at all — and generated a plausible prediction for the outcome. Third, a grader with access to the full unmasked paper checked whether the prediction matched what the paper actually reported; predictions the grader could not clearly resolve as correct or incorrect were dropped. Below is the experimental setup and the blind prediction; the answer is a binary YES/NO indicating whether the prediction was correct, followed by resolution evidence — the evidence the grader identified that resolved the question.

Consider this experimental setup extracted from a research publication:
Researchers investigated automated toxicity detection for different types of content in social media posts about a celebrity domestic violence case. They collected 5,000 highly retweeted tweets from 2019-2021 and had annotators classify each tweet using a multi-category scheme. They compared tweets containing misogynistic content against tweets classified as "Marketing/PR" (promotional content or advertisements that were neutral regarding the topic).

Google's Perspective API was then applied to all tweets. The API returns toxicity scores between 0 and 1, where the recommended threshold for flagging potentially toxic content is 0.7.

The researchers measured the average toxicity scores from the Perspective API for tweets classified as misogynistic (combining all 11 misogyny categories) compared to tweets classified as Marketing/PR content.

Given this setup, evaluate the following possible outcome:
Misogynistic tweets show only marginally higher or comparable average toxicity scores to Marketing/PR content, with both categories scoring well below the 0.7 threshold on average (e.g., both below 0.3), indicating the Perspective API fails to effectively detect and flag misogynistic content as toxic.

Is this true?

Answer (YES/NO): NO